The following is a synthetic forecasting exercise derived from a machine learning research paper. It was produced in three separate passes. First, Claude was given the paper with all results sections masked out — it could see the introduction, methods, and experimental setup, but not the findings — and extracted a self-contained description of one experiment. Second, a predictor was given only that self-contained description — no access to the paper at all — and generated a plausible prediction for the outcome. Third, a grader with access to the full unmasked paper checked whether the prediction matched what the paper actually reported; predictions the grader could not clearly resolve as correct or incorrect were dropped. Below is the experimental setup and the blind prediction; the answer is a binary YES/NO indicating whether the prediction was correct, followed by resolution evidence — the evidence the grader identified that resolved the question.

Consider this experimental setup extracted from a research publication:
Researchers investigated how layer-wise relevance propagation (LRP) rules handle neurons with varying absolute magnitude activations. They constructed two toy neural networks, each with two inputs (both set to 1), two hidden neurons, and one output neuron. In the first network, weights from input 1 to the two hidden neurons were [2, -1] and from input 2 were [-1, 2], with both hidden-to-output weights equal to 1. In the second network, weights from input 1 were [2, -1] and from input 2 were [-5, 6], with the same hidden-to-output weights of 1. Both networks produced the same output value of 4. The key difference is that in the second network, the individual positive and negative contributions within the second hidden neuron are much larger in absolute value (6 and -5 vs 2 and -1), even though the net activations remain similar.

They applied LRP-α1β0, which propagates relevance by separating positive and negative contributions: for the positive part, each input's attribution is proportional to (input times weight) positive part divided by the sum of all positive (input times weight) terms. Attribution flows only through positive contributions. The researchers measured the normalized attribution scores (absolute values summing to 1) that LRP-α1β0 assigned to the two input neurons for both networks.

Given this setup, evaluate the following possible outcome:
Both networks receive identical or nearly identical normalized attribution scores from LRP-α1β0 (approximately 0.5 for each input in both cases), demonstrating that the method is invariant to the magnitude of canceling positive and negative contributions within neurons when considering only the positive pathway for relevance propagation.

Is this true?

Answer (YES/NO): YES